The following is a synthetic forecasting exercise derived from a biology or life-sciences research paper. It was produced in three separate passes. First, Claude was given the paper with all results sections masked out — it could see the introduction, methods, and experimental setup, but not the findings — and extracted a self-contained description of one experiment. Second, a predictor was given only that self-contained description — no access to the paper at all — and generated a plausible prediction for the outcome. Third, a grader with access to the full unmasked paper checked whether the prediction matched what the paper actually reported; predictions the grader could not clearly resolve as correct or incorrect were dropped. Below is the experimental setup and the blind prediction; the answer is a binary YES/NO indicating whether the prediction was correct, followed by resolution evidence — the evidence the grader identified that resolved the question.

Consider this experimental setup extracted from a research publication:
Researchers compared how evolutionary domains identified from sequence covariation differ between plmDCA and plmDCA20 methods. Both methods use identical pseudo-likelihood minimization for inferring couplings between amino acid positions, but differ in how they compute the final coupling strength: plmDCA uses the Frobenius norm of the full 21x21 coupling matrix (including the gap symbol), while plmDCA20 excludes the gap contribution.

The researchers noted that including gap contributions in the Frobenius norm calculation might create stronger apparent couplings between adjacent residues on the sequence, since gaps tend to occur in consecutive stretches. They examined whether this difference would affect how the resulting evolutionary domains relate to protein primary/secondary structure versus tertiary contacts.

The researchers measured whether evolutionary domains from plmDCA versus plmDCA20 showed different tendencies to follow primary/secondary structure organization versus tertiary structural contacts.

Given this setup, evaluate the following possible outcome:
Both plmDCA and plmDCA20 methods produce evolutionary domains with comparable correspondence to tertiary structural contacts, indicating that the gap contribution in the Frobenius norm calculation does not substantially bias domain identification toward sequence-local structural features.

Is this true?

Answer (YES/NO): NO